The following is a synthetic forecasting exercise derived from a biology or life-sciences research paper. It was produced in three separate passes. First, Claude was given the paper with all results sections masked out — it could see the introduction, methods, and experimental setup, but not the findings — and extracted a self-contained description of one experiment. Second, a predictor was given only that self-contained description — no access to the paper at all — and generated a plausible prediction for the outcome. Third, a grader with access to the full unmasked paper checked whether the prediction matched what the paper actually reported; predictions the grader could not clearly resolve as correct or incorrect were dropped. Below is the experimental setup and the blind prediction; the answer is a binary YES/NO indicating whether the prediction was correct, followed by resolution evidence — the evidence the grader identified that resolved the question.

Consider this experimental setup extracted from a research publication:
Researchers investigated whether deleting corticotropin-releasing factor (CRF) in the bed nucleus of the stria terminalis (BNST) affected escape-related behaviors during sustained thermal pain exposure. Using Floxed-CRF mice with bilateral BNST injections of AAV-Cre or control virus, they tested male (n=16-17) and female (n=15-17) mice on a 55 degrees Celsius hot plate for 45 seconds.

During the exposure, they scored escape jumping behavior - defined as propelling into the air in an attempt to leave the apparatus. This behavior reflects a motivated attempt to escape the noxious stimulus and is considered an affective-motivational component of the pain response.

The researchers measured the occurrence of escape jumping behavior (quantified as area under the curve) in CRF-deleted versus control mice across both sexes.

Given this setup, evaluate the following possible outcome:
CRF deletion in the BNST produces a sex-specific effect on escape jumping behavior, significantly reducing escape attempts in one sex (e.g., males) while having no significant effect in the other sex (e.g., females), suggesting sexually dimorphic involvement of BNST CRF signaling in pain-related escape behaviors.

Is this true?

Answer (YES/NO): NO